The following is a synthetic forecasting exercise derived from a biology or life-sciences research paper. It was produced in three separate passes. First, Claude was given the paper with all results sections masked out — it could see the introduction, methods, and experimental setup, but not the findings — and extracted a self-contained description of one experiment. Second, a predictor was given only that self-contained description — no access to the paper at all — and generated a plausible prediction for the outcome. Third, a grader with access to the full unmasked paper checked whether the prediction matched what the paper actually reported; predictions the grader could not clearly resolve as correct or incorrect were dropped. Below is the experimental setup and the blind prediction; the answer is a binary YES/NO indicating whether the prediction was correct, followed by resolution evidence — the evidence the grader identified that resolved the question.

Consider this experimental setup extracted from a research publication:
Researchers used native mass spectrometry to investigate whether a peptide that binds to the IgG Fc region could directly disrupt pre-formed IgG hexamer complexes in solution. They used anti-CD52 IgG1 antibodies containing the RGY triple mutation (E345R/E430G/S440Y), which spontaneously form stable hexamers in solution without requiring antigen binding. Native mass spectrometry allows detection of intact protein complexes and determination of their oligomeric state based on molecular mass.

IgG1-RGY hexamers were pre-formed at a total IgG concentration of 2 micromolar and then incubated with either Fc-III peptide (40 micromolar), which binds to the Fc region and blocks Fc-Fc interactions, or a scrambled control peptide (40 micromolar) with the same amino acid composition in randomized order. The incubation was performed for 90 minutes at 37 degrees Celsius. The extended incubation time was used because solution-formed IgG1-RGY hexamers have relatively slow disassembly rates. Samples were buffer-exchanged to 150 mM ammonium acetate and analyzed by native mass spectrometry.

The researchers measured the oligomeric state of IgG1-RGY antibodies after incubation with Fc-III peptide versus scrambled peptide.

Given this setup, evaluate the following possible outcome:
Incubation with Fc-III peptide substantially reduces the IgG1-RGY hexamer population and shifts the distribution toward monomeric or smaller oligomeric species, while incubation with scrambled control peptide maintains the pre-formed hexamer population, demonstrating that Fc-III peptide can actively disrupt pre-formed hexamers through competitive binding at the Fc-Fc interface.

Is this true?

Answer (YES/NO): NO